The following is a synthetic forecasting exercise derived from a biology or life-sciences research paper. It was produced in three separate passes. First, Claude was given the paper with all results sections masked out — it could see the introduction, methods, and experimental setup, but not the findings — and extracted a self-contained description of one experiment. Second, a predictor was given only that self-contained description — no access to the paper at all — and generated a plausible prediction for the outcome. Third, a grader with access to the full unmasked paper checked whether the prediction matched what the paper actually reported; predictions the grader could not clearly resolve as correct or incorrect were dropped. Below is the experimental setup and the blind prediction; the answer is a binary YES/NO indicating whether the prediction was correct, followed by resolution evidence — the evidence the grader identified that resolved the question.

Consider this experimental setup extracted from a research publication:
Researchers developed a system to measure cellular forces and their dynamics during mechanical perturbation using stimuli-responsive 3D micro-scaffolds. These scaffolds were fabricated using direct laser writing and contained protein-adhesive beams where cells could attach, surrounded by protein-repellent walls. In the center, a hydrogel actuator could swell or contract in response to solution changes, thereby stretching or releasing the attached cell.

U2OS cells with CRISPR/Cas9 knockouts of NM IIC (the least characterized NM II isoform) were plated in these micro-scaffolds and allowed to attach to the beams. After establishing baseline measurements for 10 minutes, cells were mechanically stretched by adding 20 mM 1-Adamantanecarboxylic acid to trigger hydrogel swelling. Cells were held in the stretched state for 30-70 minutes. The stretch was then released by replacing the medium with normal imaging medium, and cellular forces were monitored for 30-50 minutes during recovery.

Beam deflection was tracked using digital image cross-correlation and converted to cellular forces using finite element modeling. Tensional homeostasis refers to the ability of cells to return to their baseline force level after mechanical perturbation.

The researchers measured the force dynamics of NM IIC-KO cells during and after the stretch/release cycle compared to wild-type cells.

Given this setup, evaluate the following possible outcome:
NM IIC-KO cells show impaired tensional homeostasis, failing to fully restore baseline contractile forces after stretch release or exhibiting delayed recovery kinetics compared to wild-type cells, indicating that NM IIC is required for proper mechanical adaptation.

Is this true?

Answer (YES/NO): YES